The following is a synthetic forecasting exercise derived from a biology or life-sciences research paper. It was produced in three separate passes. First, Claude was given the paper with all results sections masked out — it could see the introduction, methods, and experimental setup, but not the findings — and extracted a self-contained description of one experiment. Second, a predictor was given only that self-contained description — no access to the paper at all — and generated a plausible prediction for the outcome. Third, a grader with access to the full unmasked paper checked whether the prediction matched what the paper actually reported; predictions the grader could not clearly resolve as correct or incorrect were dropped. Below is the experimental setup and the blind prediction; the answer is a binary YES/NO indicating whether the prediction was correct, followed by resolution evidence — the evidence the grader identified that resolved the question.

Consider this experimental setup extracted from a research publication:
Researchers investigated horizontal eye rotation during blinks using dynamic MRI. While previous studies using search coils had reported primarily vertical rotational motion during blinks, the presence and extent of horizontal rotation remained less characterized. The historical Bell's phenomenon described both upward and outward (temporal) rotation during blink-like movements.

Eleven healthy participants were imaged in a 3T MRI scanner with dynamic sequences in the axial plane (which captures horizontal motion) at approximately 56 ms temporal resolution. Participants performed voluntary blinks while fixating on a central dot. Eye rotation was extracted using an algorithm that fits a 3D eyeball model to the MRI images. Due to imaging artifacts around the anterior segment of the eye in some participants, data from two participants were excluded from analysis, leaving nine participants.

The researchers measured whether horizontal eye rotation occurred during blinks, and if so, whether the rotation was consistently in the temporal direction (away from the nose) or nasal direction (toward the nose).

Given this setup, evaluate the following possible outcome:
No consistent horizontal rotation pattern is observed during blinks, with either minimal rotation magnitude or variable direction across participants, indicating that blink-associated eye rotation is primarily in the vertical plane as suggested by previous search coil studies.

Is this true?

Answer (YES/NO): YES